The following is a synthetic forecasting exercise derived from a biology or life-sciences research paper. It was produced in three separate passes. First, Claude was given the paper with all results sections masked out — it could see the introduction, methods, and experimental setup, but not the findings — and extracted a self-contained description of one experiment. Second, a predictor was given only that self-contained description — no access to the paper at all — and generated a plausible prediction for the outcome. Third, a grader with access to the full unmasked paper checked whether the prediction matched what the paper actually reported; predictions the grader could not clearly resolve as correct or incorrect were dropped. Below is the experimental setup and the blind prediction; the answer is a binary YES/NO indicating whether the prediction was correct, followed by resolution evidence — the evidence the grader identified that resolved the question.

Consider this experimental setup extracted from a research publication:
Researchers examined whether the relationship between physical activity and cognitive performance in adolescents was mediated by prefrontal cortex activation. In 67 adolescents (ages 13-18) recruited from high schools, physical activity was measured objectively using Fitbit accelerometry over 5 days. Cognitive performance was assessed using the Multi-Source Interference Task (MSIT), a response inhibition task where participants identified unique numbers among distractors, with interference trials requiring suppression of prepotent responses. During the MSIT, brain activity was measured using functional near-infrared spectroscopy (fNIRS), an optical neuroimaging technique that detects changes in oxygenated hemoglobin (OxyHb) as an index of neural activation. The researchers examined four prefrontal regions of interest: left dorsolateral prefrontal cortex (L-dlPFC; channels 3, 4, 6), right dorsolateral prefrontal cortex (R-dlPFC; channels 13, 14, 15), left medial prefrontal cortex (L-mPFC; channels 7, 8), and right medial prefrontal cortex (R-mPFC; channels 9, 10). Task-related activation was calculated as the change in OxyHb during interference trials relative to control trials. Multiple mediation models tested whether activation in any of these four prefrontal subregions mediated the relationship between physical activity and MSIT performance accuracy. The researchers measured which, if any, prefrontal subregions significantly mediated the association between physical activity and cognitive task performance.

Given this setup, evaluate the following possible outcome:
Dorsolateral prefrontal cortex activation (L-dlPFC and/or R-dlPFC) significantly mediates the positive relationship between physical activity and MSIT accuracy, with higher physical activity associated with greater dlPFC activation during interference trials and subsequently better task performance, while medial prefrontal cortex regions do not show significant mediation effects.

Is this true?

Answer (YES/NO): YES